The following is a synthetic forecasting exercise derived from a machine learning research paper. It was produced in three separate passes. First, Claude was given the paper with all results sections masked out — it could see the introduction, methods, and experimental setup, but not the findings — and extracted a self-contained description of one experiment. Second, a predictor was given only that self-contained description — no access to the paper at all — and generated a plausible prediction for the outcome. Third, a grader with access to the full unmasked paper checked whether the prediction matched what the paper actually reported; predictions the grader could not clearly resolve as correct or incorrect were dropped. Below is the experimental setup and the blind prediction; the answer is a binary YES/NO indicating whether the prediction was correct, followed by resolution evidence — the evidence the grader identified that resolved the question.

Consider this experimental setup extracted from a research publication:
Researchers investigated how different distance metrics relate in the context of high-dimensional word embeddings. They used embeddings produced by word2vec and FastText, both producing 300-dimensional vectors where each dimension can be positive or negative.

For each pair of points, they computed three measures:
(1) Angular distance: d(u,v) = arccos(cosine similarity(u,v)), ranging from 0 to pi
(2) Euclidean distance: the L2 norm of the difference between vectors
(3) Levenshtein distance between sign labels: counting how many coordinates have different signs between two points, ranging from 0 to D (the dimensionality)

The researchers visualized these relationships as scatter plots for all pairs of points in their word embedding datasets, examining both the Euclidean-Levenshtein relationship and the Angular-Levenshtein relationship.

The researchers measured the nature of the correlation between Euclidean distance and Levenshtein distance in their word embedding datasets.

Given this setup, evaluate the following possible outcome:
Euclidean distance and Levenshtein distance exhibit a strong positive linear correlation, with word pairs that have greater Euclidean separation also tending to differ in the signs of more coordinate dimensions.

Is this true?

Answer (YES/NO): NO